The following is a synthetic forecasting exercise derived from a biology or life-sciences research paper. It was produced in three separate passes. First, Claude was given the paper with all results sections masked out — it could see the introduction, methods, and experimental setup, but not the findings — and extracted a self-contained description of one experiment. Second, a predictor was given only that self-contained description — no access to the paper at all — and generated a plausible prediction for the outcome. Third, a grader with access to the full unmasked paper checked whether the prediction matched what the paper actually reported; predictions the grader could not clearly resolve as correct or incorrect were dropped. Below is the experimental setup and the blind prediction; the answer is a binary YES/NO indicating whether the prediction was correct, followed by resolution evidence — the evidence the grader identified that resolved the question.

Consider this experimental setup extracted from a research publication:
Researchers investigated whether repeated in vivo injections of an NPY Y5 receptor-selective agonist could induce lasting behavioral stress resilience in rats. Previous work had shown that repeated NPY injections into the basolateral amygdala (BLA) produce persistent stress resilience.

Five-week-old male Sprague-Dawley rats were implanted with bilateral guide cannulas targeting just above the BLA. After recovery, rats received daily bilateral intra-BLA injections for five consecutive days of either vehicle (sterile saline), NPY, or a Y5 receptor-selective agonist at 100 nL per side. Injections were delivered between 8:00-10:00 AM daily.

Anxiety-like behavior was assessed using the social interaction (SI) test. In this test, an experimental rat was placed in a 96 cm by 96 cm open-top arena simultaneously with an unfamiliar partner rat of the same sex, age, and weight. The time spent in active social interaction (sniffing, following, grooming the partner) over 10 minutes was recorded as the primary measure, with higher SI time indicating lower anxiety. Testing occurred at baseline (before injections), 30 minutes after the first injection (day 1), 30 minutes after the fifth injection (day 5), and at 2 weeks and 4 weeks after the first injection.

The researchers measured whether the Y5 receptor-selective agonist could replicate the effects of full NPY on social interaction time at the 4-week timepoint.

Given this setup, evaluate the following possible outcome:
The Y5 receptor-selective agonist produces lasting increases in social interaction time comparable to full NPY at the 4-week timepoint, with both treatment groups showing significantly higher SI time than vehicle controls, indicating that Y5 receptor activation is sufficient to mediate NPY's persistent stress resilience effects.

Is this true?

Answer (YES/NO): YES